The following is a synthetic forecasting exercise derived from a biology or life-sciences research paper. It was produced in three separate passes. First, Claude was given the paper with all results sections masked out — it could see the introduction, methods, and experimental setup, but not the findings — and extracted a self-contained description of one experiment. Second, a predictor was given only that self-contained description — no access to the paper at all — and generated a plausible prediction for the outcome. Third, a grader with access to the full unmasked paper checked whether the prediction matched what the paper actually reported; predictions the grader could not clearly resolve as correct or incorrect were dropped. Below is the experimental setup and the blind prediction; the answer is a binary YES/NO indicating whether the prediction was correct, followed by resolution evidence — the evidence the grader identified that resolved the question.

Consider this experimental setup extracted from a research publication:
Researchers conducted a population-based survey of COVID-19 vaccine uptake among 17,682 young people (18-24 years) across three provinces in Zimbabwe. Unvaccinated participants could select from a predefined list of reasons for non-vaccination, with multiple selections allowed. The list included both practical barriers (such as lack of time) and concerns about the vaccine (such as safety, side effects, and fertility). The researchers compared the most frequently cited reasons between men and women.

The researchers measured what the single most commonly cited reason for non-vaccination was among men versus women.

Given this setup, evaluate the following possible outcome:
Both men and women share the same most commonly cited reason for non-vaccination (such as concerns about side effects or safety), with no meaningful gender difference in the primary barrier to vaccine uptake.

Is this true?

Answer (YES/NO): NO